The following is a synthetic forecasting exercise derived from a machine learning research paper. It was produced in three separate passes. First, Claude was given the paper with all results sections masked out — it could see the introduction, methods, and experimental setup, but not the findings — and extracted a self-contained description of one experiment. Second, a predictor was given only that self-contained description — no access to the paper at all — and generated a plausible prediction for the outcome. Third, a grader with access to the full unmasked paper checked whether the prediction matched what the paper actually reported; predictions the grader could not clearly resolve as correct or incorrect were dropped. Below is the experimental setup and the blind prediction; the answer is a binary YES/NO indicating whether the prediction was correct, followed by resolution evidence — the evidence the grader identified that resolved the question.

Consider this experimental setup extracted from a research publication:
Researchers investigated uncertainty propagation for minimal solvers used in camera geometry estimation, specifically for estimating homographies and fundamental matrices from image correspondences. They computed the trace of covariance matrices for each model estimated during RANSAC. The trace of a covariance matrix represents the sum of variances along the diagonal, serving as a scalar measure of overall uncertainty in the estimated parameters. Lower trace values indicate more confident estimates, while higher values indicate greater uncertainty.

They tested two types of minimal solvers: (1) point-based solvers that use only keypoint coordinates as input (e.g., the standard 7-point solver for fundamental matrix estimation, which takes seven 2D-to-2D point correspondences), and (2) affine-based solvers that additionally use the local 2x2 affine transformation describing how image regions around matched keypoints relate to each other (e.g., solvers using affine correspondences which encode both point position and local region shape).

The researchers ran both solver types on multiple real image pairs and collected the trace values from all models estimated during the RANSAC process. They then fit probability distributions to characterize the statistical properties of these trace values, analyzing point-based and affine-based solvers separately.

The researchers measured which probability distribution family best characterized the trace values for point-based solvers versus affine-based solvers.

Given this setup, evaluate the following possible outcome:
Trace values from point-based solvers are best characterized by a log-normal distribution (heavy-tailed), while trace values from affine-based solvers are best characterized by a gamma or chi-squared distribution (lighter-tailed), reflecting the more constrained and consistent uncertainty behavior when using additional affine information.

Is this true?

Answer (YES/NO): NO